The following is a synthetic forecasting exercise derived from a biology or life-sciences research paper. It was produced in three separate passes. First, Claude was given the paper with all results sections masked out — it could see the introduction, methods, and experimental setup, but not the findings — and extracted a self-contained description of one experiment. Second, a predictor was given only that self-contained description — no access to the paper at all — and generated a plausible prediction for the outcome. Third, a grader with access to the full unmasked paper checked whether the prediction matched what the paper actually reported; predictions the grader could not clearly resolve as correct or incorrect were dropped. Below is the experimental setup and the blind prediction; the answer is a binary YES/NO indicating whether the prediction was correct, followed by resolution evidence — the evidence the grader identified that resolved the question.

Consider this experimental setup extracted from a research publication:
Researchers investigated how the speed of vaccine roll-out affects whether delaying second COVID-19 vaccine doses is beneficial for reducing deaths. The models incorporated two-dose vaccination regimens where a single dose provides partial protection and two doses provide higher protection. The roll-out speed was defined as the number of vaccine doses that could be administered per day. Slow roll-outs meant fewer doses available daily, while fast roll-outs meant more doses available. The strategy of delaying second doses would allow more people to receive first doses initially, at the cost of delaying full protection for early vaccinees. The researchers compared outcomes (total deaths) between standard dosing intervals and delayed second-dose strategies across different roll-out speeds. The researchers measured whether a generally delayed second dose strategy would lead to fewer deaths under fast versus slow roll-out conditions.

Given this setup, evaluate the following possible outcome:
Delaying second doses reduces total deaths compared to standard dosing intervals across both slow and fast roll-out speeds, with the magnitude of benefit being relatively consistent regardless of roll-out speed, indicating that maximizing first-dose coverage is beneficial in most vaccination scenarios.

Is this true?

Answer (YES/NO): NO